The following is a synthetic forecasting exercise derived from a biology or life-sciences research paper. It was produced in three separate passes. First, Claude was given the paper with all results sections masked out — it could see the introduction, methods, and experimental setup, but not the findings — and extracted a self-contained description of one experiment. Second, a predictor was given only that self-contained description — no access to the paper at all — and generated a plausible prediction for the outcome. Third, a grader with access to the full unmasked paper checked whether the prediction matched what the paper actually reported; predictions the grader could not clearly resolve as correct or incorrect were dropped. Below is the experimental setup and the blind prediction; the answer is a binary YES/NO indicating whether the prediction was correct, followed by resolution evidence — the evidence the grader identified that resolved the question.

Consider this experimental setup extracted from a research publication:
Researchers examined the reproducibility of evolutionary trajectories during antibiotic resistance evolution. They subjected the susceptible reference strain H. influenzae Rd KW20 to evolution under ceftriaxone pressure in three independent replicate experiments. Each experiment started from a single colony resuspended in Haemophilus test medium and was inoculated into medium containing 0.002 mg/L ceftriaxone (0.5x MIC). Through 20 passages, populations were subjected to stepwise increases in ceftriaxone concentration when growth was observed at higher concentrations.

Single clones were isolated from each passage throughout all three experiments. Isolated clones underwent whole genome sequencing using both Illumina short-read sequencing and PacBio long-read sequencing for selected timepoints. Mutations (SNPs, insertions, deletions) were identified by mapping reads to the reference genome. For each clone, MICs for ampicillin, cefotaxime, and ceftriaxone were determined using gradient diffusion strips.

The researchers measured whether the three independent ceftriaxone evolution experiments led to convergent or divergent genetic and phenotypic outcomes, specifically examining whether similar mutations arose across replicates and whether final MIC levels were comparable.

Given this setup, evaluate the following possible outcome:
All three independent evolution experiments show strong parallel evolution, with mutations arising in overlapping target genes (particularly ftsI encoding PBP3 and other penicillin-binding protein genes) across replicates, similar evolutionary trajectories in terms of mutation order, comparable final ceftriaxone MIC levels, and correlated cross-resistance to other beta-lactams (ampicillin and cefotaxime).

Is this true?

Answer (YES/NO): NO